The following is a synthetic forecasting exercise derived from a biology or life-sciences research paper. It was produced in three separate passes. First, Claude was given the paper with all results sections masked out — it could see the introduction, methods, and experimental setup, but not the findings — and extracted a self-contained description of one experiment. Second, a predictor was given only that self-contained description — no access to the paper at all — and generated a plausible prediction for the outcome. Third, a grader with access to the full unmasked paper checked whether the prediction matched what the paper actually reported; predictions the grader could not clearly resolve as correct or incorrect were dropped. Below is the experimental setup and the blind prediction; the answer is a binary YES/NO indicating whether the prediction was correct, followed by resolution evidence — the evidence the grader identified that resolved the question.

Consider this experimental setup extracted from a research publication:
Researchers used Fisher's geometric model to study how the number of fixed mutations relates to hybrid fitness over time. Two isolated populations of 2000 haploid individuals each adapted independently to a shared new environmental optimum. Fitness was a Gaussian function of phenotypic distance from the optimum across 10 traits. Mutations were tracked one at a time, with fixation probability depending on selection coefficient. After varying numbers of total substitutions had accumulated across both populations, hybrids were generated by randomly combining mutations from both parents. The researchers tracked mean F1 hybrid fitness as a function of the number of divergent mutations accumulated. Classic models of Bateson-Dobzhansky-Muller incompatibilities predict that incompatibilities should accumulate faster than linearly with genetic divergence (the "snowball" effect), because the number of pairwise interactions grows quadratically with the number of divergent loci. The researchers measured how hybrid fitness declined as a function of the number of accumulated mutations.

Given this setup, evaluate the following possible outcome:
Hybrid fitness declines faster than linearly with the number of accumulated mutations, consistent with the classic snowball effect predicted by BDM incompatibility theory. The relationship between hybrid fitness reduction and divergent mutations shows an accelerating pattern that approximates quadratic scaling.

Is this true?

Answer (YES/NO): NO